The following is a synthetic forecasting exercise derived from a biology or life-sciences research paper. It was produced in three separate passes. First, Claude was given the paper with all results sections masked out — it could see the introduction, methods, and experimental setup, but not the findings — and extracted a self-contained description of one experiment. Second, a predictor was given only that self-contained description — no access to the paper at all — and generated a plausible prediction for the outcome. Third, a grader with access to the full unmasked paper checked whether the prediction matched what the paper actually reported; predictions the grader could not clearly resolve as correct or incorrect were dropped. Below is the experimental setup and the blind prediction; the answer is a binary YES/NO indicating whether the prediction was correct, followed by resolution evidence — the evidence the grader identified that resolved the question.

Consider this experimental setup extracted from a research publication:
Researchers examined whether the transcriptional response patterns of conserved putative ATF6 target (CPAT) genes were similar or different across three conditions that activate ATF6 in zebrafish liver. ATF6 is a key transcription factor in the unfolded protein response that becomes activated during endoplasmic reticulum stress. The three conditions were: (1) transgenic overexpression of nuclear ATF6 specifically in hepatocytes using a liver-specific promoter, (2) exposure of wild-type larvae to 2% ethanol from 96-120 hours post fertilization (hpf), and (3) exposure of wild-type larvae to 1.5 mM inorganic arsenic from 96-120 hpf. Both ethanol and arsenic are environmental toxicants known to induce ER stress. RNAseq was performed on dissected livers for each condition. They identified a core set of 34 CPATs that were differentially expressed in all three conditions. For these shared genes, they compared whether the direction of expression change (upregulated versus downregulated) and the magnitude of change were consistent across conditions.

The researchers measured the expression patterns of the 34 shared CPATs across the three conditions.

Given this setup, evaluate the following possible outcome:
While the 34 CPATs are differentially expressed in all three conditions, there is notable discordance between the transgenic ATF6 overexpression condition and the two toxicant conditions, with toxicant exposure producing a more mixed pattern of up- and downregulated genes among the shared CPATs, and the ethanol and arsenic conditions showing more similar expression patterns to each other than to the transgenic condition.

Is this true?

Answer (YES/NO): NO